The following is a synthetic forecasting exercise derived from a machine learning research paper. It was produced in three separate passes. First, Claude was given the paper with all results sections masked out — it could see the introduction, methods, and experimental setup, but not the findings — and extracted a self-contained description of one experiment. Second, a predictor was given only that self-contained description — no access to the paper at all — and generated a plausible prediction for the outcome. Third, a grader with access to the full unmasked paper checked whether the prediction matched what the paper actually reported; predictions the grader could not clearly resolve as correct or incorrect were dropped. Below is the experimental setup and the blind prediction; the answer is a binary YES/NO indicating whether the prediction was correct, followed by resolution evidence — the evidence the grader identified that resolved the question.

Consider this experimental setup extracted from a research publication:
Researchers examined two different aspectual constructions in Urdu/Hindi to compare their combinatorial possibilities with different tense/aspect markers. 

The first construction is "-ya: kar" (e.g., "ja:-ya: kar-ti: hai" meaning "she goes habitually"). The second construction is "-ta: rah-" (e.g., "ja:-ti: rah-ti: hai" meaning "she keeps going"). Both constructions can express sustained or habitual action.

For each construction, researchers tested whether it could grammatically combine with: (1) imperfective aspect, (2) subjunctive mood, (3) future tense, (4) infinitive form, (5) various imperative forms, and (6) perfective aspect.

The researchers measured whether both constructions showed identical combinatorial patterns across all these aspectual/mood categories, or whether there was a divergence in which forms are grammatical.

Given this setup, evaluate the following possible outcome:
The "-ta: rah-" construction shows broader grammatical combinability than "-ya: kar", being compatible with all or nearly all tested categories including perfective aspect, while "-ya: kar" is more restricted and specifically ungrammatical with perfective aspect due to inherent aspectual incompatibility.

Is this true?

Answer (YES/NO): NO